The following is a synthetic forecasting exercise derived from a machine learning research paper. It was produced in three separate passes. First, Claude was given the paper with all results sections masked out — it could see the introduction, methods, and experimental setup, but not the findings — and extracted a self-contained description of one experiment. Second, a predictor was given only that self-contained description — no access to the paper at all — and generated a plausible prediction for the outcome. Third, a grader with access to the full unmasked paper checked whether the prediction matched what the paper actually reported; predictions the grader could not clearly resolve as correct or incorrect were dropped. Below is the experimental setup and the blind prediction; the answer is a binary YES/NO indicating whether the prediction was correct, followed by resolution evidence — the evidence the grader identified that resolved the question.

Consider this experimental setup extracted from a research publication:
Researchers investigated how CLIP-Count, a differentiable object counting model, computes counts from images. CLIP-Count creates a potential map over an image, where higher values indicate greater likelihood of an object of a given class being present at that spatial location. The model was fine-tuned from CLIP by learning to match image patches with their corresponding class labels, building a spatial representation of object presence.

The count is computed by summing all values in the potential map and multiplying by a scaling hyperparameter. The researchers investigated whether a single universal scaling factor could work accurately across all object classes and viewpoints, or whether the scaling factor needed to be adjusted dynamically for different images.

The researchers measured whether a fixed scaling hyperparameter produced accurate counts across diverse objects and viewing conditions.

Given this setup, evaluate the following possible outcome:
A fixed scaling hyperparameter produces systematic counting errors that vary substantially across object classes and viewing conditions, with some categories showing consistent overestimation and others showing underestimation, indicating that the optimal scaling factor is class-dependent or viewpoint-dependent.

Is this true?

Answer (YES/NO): NO